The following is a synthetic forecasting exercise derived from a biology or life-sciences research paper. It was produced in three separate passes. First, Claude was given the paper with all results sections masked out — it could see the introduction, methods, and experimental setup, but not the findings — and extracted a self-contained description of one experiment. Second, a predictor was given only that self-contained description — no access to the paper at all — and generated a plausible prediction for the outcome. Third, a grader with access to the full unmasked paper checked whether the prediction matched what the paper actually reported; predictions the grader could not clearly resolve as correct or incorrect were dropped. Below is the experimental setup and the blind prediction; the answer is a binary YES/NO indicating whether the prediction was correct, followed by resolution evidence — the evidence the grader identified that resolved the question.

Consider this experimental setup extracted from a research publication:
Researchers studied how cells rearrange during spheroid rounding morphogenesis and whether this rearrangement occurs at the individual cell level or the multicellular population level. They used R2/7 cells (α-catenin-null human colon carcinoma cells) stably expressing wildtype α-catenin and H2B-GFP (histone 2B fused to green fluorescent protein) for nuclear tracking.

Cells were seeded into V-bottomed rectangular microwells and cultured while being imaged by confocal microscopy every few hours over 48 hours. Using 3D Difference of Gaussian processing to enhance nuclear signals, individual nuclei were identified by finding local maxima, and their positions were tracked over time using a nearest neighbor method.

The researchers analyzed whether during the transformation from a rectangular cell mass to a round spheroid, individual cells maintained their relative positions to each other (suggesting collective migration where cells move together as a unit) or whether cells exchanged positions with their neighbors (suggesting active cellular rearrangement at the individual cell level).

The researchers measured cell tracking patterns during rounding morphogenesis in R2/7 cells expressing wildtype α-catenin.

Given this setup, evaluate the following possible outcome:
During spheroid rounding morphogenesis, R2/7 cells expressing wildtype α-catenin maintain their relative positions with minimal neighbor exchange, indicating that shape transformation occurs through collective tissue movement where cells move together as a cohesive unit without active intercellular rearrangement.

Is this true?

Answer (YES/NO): YES